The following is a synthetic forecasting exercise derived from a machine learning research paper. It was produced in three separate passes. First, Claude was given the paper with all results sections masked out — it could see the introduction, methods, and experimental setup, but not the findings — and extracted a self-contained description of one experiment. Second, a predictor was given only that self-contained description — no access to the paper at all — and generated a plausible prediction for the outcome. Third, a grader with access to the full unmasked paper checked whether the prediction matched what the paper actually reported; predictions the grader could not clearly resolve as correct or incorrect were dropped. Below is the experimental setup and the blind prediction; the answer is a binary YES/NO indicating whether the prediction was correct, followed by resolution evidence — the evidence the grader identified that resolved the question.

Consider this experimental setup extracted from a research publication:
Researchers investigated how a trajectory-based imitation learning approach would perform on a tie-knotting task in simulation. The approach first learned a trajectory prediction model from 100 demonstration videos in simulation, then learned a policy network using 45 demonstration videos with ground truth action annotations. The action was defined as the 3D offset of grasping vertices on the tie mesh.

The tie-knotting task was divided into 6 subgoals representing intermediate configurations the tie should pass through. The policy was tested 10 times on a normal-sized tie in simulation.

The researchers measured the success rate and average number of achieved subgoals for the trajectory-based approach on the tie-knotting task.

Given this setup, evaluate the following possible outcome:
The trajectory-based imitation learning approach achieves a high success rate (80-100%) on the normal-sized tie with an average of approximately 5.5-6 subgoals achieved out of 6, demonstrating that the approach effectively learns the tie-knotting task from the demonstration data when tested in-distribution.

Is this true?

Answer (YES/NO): NO